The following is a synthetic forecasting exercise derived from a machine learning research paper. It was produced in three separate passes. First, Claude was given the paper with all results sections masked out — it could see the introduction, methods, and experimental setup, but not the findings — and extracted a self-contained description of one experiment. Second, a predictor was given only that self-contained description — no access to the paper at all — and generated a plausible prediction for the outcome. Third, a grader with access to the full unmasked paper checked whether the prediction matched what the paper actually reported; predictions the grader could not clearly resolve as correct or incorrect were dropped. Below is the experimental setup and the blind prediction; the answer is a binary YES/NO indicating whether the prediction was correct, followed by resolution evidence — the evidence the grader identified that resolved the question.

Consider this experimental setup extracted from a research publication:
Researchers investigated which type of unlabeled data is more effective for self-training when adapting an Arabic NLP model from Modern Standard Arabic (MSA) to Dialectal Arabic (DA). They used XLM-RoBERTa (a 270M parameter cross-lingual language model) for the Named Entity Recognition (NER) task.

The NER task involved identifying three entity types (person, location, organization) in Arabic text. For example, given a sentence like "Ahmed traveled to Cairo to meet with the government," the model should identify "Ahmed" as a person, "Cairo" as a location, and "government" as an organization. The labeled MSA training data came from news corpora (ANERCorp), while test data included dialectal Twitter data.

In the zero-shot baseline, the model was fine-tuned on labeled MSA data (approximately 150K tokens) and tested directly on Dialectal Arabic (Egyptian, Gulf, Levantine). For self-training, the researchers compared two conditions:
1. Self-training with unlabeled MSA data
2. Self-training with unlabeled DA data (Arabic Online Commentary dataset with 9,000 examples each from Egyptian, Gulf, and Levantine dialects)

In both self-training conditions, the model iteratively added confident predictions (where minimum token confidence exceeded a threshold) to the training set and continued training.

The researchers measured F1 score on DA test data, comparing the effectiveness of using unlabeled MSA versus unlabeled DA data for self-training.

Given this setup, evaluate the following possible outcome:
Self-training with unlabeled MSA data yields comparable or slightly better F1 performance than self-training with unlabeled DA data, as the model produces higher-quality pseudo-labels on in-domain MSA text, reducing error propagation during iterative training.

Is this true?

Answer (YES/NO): NO